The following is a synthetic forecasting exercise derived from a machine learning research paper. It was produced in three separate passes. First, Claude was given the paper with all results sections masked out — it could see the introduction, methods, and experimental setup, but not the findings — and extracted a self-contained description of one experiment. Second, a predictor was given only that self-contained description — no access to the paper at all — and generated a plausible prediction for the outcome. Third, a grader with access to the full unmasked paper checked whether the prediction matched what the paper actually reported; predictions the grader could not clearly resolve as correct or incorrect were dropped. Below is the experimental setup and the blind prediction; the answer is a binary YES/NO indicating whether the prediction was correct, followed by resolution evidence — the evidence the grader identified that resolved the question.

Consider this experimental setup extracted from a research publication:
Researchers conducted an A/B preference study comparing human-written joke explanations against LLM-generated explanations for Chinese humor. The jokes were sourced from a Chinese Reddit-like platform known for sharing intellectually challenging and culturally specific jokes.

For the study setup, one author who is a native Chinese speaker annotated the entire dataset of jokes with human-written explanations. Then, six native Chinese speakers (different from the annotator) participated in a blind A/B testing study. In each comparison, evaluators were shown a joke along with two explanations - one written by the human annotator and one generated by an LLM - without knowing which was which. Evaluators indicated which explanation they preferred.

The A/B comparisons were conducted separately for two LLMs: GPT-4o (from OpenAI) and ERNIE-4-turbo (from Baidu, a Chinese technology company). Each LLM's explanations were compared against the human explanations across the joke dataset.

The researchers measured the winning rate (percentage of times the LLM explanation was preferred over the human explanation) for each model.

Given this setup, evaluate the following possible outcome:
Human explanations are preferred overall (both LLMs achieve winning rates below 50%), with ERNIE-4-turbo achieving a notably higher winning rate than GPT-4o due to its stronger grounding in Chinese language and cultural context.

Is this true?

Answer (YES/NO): NO